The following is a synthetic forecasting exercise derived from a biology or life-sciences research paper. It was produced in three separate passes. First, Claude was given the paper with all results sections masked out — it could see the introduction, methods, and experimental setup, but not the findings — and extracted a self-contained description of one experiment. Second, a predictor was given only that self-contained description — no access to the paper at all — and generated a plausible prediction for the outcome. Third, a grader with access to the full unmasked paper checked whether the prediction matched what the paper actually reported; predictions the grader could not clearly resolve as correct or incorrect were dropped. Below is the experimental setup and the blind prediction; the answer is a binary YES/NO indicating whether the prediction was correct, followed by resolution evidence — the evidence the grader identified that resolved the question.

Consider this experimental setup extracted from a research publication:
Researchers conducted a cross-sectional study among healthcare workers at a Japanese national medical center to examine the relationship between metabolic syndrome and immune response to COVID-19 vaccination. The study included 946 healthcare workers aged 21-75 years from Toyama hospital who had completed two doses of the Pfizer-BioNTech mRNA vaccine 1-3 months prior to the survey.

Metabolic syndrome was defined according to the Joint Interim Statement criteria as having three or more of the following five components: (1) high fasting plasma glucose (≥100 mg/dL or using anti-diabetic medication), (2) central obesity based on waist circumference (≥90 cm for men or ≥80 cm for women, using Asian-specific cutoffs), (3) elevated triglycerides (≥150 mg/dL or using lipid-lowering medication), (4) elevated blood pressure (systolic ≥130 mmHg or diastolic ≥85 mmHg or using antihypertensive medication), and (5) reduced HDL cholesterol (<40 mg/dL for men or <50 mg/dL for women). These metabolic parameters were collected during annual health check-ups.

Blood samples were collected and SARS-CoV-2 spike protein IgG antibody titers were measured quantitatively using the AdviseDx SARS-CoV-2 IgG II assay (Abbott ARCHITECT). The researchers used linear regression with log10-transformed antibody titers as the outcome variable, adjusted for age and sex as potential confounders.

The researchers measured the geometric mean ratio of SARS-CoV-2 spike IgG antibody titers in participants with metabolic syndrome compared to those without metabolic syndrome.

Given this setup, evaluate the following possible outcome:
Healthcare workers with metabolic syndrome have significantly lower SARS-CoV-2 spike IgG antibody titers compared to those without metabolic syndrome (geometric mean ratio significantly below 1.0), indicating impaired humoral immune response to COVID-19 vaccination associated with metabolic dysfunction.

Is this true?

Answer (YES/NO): YES